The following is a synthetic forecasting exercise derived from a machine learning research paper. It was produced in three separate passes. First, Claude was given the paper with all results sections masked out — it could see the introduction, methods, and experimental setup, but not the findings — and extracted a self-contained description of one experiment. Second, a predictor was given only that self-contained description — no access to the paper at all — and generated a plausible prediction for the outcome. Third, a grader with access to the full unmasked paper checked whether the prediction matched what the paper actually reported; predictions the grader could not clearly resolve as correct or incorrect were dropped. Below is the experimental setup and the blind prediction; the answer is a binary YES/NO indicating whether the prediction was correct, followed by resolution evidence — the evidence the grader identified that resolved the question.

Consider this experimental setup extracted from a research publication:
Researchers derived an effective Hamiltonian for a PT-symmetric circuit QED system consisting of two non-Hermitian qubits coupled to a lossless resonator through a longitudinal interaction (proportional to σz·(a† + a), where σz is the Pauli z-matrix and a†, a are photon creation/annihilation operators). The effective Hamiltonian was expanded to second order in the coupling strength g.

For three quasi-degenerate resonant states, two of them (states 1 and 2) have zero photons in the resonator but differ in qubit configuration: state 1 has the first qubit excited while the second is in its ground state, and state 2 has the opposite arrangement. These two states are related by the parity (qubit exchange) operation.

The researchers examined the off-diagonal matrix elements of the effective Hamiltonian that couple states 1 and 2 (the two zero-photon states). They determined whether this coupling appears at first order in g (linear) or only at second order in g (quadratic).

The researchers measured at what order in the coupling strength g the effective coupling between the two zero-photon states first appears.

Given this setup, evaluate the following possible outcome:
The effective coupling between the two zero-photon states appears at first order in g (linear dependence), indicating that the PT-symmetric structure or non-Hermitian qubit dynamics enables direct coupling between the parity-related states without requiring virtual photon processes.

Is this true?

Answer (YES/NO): NO